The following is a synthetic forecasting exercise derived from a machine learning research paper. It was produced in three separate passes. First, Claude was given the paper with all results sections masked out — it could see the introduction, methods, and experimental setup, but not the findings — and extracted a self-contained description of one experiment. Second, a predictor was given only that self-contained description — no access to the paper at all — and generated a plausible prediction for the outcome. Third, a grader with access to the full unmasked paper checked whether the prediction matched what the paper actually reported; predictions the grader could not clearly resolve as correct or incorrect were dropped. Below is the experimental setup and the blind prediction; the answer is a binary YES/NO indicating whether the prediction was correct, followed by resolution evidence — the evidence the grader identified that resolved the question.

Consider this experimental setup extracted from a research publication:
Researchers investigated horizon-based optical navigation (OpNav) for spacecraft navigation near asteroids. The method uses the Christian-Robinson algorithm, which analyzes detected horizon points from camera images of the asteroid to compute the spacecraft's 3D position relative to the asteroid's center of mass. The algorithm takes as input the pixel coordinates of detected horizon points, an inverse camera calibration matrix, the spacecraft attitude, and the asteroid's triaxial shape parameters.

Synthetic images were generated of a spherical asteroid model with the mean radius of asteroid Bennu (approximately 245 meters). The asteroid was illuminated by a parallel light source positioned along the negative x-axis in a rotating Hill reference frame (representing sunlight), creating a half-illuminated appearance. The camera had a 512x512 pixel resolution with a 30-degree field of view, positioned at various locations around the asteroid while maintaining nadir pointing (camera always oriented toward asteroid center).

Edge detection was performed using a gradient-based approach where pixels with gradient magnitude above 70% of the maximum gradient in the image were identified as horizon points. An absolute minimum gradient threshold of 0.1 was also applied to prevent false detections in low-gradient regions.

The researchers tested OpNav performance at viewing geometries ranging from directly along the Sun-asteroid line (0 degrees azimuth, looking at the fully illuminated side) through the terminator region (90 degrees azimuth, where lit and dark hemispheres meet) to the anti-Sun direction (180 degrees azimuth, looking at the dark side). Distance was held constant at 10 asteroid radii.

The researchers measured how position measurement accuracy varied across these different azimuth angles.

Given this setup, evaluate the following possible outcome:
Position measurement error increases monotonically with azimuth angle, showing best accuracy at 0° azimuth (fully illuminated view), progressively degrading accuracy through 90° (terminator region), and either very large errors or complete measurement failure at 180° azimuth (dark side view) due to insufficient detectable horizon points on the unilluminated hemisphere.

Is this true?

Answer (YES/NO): NO